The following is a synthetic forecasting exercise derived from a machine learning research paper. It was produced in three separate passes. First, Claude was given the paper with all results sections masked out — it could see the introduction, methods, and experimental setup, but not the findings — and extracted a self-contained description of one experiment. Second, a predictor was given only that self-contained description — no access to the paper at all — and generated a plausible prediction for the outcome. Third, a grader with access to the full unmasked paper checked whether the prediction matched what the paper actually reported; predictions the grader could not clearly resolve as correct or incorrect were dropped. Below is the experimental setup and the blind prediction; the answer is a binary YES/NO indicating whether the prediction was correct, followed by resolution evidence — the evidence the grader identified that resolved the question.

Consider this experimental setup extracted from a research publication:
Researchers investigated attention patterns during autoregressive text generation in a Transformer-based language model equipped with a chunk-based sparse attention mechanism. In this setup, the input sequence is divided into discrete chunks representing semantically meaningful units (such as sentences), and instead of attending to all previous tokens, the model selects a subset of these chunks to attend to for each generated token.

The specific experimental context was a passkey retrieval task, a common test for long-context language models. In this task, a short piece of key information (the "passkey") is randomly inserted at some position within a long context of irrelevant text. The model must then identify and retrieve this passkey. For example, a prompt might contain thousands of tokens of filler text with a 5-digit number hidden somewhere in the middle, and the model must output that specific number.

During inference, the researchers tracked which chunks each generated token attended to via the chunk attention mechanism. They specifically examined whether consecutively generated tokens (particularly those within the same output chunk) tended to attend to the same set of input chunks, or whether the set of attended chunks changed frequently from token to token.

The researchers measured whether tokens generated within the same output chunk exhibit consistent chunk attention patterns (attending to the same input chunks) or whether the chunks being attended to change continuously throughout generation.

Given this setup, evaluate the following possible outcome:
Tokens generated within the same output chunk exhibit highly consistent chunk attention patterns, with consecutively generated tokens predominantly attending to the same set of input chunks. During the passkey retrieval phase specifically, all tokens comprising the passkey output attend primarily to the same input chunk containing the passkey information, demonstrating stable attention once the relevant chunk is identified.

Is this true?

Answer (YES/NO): YES